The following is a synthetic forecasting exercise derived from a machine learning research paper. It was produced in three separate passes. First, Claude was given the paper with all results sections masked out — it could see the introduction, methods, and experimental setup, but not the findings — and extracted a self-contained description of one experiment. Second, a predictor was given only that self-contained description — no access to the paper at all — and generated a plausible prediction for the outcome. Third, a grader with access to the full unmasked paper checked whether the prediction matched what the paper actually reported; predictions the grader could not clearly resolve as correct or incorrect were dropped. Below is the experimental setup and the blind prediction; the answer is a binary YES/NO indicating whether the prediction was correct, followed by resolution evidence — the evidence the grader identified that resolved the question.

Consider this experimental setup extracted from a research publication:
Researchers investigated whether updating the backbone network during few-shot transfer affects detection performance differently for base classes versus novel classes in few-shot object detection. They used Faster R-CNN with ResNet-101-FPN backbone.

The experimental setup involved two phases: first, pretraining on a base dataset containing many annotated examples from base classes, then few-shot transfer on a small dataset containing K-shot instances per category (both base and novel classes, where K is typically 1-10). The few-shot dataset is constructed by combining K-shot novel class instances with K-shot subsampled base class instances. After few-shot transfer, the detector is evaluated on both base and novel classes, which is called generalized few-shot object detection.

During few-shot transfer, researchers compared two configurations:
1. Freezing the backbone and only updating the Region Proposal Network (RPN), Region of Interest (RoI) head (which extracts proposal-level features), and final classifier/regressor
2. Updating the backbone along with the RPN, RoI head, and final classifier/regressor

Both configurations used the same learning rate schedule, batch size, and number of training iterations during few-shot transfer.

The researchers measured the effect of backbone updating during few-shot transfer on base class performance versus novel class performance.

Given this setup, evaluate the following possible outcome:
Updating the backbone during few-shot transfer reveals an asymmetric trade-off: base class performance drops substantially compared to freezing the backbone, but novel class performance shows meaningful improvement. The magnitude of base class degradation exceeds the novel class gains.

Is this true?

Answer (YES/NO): NO